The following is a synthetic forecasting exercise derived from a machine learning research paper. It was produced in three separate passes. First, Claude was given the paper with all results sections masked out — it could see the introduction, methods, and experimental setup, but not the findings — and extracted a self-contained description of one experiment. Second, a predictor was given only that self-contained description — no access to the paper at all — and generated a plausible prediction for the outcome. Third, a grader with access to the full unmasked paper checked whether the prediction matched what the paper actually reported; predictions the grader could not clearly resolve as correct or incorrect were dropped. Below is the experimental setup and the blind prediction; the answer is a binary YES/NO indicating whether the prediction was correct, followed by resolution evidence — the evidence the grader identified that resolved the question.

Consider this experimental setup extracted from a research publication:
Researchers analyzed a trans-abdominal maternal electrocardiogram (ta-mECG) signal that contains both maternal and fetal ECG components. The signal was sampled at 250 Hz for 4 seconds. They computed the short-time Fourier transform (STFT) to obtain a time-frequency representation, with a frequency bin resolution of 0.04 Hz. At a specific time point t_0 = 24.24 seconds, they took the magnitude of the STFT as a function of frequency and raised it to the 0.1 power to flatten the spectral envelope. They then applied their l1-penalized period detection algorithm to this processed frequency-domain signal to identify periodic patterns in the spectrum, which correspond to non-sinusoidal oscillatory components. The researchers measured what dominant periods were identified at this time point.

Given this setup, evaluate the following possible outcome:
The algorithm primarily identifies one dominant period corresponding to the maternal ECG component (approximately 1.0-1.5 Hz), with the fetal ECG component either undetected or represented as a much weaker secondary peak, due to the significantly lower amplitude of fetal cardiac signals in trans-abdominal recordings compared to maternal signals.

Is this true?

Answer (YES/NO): NO